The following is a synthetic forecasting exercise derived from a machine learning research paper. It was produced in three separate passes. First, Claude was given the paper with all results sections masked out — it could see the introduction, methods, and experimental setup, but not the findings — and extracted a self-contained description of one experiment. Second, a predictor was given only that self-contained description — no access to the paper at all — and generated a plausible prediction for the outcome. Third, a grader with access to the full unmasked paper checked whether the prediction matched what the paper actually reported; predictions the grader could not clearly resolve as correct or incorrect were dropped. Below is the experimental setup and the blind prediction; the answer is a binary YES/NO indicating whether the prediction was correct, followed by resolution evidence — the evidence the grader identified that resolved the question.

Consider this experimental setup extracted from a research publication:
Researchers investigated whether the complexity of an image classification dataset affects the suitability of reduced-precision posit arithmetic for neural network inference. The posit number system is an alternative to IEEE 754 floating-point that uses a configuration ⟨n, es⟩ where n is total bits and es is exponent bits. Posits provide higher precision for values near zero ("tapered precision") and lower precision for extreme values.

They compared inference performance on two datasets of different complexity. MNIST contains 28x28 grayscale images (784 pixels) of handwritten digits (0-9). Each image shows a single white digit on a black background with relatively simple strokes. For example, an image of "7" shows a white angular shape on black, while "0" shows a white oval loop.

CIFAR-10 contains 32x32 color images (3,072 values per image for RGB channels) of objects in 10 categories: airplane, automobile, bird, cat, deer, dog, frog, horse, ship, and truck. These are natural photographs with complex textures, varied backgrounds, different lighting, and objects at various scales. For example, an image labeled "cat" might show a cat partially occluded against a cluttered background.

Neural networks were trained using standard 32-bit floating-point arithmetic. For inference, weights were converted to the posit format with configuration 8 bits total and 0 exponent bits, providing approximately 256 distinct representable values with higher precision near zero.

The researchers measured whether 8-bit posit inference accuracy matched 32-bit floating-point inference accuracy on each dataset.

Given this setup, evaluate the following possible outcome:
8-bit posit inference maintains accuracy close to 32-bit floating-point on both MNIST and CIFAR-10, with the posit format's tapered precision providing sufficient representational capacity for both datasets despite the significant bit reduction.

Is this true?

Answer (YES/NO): NO